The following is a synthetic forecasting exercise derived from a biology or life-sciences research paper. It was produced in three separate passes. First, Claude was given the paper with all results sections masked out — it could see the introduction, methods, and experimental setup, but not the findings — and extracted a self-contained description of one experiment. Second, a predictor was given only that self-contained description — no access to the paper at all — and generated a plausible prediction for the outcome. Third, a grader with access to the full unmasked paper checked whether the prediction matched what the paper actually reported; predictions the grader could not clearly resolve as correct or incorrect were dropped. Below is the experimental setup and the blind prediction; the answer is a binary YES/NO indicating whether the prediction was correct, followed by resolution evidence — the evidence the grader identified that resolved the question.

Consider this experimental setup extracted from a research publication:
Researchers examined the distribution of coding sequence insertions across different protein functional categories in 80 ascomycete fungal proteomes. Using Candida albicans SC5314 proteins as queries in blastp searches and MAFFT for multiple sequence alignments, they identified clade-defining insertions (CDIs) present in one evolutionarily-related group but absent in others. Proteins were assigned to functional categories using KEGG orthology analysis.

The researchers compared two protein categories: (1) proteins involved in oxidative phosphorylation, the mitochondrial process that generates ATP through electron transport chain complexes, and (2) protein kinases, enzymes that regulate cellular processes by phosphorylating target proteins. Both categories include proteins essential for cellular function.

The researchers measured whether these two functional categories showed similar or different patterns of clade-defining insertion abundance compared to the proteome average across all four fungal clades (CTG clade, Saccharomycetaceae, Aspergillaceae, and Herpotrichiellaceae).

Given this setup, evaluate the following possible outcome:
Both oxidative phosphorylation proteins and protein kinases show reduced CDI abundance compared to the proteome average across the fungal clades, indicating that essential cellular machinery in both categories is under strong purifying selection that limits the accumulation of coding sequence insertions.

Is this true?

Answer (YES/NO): NO